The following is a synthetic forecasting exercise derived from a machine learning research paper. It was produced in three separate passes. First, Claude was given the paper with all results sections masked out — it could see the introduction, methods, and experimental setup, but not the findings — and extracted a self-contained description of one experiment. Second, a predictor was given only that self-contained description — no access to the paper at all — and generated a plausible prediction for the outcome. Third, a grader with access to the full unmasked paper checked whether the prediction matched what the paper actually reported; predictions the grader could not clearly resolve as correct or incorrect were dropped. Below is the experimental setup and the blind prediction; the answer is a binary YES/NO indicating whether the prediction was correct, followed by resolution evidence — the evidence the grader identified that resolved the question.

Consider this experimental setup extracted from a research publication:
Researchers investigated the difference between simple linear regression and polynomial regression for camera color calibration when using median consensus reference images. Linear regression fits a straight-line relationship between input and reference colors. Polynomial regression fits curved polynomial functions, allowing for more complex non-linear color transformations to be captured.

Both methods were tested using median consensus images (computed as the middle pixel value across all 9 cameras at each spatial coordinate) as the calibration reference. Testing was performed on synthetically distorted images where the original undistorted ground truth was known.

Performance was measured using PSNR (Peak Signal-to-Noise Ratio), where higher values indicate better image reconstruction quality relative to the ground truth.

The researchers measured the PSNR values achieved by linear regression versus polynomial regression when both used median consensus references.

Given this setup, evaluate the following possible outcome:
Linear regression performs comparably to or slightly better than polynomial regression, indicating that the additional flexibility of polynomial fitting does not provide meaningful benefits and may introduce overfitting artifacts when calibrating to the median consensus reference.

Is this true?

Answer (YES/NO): YES